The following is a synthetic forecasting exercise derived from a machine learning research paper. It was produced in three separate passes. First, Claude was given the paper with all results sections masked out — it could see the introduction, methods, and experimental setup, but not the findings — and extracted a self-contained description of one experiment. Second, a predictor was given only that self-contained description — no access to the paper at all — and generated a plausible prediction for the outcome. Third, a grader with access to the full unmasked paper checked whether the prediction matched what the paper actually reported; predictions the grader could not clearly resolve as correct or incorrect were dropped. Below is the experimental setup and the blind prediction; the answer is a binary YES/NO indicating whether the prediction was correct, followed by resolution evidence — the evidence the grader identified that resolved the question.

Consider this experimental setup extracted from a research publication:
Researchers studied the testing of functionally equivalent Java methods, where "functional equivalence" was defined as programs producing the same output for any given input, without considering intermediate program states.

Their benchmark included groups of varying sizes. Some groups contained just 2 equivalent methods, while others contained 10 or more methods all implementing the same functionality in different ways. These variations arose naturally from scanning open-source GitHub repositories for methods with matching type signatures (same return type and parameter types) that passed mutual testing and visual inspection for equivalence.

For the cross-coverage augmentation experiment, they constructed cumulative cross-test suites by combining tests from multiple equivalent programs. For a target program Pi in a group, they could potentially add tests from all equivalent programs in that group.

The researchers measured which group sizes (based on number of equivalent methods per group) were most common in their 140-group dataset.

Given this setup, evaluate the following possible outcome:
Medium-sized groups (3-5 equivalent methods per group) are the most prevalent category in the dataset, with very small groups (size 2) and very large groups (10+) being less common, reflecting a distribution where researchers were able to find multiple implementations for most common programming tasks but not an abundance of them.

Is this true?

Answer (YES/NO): NO